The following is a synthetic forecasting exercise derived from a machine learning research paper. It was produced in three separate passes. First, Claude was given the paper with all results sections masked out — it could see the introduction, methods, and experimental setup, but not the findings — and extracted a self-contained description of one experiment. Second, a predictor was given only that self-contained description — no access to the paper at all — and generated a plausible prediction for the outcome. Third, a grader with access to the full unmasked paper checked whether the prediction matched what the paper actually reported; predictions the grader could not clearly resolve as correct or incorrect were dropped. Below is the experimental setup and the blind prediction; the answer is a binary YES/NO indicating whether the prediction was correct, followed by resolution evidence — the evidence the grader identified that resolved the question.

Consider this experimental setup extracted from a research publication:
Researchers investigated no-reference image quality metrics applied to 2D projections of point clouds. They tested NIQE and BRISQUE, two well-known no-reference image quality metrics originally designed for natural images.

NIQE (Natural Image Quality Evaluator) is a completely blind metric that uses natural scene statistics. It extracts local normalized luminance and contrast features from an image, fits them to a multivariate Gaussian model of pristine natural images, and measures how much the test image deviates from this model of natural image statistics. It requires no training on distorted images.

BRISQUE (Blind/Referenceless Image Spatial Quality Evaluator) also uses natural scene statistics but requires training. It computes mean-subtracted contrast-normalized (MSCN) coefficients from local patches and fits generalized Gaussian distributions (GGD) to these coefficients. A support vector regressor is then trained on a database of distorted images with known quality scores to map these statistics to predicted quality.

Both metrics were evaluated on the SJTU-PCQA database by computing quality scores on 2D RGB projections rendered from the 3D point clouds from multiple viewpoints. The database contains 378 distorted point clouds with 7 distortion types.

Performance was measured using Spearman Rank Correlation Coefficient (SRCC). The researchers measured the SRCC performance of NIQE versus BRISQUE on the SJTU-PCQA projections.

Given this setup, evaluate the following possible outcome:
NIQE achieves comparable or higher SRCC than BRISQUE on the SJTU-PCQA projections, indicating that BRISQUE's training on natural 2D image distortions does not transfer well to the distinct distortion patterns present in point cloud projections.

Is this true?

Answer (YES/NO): YES